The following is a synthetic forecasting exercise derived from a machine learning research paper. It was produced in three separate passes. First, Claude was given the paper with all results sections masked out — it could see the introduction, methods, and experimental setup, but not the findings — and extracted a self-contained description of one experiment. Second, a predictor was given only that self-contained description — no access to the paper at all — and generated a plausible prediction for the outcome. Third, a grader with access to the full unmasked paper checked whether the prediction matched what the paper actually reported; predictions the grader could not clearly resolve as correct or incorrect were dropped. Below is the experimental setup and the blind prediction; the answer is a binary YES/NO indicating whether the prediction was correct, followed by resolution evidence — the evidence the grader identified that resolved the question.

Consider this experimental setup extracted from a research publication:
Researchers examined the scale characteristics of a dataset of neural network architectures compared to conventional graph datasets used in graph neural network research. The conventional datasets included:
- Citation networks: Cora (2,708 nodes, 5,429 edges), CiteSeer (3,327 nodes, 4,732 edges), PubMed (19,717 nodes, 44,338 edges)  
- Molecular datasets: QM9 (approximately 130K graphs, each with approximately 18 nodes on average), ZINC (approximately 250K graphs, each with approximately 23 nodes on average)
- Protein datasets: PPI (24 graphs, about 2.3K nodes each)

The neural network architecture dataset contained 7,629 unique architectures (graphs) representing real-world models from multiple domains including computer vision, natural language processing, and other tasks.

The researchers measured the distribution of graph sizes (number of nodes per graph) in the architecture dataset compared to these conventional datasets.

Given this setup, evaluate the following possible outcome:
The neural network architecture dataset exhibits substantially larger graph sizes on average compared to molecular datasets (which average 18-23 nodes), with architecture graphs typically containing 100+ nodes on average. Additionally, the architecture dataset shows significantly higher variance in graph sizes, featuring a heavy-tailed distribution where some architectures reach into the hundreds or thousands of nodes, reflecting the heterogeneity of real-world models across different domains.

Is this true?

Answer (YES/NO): NO